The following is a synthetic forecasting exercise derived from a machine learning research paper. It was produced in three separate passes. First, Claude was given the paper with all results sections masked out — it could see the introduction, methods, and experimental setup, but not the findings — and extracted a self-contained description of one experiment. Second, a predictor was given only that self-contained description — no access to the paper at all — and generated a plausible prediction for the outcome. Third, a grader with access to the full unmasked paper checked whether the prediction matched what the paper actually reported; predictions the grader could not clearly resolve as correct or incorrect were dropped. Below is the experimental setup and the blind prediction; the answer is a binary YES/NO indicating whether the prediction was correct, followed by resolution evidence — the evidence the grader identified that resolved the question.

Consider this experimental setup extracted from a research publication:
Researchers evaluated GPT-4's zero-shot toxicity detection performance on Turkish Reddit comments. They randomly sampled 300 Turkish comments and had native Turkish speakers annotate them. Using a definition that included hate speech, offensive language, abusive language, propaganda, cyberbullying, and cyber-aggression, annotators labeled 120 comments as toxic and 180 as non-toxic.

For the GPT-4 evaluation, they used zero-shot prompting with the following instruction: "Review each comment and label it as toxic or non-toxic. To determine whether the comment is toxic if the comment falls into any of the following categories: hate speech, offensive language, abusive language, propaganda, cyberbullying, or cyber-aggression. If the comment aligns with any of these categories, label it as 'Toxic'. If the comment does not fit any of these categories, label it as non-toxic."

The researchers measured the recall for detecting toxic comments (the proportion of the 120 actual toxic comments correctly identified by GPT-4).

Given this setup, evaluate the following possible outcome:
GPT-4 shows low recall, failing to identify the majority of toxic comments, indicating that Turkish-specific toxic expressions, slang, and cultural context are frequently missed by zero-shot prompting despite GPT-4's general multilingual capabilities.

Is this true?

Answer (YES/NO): YES